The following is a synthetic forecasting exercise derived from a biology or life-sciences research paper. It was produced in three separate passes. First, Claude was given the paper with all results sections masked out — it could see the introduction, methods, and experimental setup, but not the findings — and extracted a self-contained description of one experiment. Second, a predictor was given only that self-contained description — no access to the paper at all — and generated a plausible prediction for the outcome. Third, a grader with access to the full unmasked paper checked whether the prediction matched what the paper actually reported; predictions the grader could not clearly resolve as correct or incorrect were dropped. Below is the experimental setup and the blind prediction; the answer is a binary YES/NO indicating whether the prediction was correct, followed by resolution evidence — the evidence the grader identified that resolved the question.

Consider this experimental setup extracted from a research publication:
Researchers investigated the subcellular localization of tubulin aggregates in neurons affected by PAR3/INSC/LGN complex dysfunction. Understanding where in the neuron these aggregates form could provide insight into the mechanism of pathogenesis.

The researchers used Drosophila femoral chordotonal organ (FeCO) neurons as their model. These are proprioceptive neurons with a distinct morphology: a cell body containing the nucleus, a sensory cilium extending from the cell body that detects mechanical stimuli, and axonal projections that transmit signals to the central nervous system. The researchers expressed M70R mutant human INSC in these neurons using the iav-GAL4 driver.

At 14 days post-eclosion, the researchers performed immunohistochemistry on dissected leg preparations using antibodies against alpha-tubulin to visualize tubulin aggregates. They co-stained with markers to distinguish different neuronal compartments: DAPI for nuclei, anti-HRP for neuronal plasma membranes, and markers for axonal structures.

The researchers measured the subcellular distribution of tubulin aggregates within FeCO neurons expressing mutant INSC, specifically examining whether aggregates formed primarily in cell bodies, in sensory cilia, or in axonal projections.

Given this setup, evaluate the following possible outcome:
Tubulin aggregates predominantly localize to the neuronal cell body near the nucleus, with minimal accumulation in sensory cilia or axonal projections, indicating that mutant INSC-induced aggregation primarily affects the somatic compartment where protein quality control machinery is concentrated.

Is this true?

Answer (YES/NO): NO